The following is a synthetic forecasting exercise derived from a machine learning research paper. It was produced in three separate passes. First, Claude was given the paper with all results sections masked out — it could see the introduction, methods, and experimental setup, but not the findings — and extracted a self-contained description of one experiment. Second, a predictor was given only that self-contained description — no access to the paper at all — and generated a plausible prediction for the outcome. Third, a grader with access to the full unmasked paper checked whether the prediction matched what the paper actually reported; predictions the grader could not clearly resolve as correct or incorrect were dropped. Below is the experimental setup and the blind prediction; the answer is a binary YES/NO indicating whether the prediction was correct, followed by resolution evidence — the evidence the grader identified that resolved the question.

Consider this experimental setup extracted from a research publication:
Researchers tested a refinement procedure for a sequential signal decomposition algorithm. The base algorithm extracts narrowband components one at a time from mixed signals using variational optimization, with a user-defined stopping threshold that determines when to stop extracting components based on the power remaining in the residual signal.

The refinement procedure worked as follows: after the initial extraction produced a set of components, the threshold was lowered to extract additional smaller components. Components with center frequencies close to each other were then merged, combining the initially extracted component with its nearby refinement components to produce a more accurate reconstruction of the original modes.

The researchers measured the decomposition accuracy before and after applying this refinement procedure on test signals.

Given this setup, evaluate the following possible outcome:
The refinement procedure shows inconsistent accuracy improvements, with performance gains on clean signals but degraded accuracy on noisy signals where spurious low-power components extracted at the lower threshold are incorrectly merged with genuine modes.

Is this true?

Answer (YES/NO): NO